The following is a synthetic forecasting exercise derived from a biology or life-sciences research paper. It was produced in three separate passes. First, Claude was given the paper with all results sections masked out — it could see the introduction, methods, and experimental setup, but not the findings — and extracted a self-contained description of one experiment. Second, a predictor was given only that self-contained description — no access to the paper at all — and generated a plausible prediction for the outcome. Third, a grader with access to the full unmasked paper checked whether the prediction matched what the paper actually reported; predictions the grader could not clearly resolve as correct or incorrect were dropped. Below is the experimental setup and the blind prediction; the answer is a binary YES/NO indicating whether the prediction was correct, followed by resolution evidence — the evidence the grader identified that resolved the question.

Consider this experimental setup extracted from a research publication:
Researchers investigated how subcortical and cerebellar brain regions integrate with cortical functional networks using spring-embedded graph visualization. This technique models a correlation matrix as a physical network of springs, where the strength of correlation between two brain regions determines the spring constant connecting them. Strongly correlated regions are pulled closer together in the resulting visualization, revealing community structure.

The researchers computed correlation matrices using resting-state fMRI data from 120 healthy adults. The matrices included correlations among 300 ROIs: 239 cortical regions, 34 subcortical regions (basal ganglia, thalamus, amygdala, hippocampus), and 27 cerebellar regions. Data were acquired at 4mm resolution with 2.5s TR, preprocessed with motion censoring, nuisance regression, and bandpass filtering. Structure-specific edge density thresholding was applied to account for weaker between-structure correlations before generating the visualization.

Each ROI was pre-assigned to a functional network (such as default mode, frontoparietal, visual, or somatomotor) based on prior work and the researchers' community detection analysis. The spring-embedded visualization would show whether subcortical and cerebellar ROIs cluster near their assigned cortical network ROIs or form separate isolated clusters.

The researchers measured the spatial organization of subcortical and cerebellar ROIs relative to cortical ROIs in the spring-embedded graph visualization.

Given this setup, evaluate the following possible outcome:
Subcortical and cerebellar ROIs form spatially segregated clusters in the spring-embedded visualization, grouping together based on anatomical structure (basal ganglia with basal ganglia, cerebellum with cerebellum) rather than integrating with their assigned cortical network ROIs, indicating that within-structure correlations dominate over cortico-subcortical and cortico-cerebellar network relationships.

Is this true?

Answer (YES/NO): NO